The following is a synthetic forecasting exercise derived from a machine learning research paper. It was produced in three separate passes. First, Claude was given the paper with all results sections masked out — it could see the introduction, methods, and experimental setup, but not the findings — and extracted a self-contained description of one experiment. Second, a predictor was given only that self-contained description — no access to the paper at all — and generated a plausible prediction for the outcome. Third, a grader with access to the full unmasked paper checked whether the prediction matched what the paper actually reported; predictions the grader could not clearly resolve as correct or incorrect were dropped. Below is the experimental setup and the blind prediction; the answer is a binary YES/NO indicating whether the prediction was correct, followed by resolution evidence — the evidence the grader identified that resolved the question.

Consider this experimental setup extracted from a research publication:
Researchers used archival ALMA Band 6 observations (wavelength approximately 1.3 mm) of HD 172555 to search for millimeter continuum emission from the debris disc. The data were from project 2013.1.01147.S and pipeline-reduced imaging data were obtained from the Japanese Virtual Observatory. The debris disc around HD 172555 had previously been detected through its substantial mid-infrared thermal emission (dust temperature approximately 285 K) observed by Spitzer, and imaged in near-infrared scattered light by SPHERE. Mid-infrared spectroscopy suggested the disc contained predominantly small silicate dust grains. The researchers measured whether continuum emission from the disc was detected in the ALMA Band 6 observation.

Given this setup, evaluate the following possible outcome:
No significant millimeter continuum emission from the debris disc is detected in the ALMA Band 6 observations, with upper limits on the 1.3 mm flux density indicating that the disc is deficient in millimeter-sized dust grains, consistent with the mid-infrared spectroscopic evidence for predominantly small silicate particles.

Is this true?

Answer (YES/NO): NO